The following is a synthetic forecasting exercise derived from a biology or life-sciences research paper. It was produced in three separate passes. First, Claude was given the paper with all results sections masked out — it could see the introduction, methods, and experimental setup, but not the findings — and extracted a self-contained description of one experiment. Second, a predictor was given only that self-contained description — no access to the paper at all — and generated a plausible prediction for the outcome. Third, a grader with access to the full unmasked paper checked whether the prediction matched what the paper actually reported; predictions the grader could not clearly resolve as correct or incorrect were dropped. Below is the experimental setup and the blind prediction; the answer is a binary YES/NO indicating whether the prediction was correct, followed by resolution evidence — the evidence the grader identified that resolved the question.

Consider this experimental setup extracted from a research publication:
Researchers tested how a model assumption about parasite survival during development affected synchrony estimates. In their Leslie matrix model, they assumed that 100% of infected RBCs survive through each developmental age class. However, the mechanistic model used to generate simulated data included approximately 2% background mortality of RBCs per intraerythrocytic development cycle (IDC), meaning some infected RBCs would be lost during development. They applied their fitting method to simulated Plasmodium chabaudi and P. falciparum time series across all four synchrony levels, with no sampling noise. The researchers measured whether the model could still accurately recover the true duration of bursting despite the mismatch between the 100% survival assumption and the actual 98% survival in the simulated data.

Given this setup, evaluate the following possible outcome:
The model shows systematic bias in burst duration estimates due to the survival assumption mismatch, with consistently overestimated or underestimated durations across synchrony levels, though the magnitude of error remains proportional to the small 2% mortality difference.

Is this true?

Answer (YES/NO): NO